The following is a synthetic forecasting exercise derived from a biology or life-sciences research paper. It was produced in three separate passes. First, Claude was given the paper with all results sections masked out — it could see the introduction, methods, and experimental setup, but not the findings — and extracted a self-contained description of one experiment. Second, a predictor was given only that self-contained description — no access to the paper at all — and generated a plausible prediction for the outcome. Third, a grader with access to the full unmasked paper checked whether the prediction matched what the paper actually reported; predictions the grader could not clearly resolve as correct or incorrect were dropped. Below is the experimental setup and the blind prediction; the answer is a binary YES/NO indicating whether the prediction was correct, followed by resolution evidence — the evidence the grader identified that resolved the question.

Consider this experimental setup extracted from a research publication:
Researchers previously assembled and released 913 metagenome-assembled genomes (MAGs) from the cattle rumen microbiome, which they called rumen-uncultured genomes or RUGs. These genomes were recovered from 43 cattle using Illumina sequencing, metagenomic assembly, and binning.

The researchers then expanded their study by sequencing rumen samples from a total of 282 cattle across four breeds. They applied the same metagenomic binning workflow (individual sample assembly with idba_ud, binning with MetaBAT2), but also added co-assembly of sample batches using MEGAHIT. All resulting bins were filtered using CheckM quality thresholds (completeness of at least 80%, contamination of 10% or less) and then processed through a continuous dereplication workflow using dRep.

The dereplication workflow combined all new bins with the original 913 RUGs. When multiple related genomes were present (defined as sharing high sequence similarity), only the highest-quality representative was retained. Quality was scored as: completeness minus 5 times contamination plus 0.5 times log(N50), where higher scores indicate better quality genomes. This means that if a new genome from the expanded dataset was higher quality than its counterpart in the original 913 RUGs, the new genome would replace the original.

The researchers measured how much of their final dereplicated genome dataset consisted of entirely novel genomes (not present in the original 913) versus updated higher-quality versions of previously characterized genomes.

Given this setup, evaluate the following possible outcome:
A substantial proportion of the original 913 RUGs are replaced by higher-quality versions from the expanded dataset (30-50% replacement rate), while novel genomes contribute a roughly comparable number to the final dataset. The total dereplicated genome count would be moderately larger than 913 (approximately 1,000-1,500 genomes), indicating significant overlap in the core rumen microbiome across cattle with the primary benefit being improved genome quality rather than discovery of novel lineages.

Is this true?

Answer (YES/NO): NO